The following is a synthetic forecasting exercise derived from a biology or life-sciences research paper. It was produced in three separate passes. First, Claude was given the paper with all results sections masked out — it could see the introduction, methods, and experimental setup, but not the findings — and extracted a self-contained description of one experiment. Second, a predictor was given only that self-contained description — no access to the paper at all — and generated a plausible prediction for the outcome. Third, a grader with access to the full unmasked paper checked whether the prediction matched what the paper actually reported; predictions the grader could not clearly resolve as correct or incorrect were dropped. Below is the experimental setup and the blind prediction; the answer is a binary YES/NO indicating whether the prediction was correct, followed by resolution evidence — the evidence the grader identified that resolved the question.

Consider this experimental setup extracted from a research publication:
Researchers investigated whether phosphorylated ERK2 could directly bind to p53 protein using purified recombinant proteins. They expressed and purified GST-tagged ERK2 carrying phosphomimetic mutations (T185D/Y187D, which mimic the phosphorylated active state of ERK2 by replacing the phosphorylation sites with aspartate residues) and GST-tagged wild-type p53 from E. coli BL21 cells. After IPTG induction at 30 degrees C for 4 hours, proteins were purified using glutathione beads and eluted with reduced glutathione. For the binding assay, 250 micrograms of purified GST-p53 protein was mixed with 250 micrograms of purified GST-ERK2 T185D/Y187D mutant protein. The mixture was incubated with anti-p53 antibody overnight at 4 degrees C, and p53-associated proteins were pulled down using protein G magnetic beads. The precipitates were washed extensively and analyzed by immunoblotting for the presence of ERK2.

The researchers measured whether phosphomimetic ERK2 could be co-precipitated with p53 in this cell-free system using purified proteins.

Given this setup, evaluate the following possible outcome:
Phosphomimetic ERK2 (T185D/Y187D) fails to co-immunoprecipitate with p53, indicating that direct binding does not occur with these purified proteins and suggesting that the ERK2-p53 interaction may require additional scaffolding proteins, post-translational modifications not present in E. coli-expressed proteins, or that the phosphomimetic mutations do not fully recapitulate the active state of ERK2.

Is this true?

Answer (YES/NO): NO